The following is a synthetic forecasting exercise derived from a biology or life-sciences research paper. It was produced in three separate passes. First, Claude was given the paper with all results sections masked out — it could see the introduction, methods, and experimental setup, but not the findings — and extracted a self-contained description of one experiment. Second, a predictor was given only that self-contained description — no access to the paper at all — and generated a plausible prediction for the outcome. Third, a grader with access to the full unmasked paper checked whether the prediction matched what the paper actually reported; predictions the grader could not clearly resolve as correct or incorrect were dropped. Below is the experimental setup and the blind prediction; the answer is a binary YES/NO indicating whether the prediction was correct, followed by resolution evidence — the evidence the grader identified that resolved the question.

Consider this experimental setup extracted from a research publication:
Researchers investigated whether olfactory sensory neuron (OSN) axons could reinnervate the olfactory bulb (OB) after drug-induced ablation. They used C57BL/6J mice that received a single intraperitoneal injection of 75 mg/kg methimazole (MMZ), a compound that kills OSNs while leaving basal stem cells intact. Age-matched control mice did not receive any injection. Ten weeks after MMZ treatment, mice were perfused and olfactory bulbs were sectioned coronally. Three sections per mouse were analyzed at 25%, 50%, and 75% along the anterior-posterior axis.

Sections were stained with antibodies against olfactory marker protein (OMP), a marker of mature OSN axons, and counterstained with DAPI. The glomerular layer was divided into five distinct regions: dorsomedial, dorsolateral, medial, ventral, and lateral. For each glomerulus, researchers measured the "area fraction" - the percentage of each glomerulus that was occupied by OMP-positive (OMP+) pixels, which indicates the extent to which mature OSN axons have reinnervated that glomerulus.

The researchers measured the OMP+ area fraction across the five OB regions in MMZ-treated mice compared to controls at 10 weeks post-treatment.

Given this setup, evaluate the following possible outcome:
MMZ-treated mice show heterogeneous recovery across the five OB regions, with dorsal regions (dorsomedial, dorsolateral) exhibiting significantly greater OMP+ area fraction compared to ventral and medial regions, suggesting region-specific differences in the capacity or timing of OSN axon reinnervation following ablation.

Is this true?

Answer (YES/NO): NO